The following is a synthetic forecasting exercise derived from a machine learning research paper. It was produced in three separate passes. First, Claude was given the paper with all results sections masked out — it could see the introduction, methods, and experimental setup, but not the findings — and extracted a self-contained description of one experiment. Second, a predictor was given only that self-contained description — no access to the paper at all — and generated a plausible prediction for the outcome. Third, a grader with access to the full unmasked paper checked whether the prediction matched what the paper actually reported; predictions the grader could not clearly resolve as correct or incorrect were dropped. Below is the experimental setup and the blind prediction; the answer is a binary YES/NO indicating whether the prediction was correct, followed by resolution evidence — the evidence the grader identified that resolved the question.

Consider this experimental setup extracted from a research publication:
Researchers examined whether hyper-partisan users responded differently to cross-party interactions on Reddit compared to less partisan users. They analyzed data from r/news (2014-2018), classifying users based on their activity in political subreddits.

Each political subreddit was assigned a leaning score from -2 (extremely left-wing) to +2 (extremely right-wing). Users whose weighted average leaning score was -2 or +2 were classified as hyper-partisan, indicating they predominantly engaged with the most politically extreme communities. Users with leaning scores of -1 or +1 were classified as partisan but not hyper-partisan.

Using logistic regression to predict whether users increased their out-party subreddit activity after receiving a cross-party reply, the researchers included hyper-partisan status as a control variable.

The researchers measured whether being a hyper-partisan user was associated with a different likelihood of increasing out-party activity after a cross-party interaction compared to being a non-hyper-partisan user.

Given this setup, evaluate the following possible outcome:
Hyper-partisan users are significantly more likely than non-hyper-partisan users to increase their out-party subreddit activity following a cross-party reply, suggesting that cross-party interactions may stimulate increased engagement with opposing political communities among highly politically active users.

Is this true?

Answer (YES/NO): NO